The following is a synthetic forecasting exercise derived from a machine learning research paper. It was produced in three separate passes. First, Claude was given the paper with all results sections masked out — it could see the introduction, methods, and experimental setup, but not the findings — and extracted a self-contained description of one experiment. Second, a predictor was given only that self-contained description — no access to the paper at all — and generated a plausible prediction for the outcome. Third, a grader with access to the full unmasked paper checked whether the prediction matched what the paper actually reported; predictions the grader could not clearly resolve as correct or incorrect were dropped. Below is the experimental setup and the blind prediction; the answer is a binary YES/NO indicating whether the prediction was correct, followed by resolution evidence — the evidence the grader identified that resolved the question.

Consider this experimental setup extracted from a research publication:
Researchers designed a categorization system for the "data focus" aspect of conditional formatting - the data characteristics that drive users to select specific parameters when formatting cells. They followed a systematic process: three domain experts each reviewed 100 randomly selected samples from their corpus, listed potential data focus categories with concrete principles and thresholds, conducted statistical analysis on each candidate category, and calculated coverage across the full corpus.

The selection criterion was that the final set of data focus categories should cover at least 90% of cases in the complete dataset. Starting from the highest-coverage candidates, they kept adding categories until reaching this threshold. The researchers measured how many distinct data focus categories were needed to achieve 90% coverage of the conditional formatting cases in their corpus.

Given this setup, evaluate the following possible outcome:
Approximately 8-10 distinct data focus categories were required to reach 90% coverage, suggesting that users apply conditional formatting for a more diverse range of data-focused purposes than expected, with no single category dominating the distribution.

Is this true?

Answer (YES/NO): NO